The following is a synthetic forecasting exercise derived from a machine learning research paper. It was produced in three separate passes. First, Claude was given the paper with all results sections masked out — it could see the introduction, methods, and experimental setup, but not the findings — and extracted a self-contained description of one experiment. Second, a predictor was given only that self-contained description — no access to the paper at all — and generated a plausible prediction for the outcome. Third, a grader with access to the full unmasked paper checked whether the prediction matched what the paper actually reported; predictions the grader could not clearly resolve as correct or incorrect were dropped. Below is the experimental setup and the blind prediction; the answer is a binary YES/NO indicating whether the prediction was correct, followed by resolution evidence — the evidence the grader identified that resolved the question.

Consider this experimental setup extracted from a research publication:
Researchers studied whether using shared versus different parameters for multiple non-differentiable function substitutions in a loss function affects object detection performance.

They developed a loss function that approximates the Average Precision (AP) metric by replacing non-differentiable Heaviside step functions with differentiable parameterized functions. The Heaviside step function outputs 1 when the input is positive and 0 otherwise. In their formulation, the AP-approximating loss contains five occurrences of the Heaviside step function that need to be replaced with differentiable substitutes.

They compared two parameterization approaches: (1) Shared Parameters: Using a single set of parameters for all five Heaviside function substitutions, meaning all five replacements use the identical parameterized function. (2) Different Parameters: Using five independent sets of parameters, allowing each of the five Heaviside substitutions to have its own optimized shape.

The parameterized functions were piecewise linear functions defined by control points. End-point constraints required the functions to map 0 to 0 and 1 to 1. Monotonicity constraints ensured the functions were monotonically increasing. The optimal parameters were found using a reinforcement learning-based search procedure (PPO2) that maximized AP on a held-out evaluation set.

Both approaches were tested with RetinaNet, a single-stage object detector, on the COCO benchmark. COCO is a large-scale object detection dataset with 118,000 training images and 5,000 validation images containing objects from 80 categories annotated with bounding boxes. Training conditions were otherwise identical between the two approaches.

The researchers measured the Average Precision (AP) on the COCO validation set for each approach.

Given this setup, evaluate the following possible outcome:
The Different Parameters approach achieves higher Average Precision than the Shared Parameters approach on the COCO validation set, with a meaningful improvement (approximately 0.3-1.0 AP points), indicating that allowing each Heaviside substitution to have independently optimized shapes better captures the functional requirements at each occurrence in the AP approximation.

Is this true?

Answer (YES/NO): NO